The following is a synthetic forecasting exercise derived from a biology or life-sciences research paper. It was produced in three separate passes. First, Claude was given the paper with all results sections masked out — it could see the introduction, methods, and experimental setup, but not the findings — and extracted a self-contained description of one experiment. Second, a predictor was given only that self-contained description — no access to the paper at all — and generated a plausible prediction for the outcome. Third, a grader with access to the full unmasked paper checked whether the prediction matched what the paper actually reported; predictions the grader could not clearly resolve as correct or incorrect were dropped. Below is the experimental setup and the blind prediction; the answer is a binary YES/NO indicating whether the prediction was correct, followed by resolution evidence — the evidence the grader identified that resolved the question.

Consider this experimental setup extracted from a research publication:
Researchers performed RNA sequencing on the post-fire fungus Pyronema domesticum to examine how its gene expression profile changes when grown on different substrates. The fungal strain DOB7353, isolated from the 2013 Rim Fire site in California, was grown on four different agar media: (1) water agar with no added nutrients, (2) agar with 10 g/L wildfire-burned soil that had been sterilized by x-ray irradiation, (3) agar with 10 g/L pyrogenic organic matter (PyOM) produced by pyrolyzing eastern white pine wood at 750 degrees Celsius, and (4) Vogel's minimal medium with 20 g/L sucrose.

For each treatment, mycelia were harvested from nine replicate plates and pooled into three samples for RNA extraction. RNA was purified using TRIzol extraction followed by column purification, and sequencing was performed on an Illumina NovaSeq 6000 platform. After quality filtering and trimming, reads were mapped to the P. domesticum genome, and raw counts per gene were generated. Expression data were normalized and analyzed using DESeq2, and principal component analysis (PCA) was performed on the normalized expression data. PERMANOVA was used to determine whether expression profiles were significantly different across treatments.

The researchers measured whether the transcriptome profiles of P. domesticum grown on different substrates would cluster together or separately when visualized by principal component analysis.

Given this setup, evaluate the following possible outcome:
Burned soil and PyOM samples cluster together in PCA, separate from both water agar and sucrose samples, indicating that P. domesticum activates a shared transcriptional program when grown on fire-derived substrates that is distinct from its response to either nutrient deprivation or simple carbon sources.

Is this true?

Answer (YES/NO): NO